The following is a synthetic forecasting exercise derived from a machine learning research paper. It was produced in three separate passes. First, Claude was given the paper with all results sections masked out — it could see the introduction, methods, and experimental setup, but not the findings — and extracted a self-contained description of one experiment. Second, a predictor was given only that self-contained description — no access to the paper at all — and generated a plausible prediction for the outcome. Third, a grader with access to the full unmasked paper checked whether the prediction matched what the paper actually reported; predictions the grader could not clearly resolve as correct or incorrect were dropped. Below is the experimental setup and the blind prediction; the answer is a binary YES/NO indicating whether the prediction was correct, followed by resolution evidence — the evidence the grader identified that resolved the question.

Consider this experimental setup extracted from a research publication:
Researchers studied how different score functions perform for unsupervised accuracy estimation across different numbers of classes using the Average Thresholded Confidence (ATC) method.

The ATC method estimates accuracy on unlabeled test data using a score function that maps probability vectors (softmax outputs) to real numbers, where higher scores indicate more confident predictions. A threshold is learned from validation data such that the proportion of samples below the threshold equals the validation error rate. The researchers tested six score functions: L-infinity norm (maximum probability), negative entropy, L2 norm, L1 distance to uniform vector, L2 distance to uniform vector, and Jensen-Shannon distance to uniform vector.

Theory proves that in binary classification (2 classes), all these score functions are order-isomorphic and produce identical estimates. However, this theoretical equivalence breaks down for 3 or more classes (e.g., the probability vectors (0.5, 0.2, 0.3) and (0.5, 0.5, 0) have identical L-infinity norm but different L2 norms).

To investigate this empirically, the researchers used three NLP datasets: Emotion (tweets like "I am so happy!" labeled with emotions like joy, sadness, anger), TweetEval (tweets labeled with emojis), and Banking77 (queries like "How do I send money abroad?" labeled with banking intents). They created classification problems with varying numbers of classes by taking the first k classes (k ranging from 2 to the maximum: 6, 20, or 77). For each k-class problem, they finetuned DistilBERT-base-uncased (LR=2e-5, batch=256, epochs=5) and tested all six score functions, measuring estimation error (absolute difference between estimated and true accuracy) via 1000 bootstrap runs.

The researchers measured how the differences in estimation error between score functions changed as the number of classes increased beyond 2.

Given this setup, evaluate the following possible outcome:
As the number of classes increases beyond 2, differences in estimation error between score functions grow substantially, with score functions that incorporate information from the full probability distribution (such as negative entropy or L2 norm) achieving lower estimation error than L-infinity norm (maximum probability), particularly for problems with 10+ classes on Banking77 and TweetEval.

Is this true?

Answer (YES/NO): NO